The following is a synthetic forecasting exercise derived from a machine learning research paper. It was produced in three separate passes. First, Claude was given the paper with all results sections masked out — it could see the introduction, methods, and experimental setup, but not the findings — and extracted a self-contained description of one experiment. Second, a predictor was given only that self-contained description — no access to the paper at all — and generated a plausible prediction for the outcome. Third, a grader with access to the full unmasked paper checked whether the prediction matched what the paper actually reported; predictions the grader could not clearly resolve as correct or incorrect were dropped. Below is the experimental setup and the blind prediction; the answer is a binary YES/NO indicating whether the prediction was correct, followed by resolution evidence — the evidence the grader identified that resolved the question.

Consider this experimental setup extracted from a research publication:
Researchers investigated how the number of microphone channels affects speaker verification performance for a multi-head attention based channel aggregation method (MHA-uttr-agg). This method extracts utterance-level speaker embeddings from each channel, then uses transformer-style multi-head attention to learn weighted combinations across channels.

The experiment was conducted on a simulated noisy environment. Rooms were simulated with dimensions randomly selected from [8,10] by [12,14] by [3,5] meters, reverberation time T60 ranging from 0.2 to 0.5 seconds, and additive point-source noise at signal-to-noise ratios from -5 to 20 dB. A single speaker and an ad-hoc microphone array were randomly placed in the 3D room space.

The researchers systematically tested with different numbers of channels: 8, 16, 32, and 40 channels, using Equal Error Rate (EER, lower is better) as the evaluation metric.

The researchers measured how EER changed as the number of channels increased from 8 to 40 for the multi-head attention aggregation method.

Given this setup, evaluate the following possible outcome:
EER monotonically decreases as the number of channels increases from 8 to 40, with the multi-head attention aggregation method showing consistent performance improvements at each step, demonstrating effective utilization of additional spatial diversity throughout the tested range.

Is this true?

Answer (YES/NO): NO